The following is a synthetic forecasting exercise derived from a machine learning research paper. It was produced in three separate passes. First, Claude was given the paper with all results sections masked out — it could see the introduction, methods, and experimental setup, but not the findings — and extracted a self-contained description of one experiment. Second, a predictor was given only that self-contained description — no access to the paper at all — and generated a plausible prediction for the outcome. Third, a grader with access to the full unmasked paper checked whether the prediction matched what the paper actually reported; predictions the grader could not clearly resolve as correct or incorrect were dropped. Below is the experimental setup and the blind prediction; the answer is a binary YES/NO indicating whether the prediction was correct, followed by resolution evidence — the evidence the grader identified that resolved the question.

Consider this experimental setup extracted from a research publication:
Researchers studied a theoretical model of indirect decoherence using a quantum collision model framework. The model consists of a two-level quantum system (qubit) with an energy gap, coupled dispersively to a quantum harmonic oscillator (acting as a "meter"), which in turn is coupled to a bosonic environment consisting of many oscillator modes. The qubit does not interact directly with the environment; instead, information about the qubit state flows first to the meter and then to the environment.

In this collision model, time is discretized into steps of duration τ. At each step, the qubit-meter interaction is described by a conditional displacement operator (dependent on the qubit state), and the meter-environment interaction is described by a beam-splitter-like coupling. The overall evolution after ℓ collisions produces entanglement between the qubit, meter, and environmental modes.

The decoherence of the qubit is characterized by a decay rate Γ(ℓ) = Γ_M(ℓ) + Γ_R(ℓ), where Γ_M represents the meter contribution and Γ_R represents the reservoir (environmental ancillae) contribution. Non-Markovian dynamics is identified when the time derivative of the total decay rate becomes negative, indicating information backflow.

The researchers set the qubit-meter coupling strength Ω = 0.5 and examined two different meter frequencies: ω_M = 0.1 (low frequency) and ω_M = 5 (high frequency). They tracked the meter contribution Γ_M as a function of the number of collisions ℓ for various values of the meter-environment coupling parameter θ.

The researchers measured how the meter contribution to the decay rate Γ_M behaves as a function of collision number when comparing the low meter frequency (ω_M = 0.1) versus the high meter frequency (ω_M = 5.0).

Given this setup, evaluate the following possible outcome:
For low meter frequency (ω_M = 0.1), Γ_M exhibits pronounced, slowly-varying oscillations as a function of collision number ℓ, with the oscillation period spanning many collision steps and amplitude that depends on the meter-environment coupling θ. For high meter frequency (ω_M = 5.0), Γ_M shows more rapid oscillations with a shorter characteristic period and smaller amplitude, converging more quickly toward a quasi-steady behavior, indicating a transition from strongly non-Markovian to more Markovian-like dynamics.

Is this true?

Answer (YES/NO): NO